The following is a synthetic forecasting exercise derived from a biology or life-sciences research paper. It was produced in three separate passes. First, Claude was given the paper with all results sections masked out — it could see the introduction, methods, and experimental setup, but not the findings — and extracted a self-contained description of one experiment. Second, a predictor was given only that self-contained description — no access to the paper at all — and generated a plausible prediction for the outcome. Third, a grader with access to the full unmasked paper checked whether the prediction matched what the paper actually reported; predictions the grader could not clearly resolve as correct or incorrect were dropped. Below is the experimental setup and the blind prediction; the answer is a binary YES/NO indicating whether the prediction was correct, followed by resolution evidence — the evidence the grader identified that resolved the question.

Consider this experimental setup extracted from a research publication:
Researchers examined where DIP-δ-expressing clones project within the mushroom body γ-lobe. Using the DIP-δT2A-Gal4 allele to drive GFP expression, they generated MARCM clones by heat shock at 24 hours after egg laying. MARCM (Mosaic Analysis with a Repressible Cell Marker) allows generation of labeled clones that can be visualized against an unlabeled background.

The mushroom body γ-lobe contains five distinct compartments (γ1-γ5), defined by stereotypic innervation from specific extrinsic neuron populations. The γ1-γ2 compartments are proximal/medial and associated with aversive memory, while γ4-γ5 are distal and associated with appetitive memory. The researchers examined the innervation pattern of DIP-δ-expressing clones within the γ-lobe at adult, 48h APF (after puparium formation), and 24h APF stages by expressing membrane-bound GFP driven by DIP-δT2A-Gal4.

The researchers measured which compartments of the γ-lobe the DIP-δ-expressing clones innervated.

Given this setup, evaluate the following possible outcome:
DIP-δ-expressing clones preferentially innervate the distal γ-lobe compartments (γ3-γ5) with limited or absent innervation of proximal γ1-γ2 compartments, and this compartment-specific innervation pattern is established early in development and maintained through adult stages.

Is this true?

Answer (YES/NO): NO